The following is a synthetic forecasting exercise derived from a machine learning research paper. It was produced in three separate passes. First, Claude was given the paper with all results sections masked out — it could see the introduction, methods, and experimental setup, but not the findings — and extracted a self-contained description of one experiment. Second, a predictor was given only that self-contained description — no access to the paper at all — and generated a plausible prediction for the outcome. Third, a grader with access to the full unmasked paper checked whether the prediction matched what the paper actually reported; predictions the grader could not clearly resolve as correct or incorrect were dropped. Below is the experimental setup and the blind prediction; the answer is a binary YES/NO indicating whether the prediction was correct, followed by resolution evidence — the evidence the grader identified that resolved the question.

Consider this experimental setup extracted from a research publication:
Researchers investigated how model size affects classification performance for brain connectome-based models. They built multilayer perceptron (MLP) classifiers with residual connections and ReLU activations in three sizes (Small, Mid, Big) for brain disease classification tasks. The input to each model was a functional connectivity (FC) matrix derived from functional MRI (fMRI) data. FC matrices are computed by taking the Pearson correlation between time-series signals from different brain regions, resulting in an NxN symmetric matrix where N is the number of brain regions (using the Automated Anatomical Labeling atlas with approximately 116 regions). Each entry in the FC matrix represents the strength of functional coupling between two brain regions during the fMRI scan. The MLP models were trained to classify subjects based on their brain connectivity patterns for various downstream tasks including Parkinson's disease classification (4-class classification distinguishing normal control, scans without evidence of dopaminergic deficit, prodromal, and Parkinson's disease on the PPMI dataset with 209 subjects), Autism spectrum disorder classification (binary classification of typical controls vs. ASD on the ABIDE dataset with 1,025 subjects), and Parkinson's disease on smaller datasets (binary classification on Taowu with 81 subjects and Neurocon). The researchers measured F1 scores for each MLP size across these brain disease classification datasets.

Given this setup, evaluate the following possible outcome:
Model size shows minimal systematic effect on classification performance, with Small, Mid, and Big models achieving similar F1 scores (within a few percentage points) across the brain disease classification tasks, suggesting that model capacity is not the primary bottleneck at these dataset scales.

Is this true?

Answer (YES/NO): NO